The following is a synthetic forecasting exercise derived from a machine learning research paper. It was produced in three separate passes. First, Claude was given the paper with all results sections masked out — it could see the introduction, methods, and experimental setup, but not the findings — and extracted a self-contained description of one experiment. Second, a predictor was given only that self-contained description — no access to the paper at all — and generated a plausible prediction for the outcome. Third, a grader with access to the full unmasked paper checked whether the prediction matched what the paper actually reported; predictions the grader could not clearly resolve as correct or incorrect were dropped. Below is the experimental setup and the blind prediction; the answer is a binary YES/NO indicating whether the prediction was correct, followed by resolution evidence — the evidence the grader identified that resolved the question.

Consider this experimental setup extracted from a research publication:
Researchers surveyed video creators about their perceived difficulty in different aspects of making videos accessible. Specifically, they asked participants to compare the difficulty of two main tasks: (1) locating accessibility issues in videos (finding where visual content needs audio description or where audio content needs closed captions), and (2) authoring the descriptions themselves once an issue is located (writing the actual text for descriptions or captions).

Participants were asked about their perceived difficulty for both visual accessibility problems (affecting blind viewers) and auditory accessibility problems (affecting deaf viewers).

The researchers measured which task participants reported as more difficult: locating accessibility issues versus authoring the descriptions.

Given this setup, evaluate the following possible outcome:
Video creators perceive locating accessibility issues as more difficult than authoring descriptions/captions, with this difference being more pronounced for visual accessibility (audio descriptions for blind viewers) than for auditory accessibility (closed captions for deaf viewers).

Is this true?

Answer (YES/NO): NO